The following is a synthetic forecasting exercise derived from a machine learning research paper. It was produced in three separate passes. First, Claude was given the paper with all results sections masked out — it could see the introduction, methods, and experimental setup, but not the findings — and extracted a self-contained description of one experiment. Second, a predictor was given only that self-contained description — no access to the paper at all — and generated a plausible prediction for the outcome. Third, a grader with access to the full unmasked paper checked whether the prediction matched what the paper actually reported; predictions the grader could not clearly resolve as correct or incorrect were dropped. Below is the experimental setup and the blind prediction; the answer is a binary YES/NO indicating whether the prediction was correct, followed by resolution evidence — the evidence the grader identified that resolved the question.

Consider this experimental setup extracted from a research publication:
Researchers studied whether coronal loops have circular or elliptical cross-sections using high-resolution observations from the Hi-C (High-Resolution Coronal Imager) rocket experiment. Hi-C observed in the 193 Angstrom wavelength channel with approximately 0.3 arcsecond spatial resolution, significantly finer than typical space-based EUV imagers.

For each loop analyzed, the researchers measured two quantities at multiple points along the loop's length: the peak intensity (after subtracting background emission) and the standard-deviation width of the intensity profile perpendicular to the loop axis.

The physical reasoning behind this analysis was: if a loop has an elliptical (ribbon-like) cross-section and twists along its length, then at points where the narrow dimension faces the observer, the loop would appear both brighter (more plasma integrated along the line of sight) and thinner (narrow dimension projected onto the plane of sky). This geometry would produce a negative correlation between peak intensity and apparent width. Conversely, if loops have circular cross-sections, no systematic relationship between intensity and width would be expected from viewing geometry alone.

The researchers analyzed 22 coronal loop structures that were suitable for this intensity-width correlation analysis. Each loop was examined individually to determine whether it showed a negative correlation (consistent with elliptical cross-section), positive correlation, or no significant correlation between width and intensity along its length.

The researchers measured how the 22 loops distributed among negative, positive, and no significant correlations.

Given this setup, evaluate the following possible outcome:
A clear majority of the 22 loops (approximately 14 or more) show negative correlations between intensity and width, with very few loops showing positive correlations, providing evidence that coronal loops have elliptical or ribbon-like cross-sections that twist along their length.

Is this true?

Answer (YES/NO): NO